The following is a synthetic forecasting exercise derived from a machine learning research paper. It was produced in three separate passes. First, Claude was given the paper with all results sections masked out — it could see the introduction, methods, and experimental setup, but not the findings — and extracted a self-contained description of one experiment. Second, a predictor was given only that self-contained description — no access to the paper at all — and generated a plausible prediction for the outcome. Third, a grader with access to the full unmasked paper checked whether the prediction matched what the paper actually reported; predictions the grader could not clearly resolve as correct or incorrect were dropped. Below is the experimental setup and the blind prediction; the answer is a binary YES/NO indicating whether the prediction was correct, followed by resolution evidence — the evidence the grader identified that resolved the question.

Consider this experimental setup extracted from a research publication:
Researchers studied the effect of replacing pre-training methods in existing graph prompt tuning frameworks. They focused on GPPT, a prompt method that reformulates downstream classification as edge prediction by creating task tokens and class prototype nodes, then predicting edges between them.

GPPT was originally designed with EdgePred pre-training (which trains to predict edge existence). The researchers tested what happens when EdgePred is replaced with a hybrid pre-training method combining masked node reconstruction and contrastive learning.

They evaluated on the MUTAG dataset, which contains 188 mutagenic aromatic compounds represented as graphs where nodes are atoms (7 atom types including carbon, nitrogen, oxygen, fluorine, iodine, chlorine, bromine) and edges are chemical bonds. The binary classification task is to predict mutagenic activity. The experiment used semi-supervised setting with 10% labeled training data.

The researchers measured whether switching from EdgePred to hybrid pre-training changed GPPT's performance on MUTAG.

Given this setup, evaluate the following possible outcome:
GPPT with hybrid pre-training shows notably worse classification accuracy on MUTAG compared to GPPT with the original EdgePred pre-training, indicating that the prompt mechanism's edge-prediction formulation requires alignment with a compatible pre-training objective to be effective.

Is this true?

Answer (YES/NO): NO